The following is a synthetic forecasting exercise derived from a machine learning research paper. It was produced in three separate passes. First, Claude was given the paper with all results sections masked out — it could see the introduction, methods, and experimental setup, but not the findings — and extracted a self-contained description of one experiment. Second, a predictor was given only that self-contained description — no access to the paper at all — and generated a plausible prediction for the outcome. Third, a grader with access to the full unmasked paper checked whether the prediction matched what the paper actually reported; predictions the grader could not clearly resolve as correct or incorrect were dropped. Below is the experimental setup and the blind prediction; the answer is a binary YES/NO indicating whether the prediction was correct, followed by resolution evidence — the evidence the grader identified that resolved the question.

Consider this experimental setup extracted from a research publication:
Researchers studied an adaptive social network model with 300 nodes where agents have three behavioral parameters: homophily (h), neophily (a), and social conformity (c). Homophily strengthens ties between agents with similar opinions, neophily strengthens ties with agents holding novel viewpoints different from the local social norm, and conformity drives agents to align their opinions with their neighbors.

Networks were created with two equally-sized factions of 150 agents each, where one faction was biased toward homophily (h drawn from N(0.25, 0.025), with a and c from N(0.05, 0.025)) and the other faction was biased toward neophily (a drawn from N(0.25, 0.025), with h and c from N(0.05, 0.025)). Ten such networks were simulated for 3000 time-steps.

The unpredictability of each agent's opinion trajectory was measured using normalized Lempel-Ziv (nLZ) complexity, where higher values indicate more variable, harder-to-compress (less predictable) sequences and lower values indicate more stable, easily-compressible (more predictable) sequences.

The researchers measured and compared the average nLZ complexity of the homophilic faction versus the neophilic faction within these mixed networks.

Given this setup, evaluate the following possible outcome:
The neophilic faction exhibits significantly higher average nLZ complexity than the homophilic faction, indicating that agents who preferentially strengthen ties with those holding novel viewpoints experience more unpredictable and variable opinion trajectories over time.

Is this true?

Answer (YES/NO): NO